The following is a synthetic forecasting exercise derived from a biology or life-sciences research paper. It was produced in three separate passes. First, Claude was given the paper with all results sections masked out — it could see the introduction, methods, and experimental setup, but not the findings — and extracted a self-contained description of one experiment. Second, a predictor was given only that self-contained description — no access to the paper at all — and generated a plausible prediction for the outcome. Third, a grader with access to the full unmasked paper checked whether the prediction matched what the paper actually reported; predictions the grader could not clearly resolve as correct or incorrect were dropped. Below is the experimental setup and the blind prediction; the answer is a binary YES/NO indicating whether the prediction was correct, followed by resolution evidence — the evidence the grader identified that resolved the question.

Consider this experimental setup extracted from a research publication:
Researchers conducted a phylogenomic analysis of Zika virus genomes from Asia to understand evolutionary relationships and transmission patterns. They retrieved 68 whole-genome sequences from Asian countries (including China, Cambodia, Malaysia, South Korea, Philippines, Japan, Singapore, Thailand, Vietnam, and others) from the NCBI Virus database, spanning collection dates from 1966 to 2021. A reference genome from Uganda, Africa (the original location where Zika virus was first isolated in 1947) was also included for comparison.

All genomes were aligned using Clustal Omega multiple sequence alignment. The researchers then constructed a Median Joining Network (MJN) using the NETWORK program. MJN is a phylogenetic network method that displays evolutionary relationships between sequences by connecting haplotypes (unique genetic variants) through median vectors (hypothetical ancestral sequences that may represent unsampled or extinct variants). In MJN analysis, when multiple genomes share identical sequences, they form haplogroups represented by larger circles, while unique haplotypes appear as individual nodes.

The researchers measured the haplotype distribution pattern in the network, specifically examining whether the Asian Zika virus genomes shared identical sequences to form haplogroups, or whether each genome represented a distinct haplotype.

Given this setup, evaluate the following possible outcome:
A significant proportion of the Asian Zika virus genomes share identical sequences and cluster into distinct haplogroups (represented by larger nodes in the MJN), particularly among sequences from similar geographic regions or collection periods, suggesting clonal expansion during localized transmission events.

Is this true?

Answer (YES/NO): NO